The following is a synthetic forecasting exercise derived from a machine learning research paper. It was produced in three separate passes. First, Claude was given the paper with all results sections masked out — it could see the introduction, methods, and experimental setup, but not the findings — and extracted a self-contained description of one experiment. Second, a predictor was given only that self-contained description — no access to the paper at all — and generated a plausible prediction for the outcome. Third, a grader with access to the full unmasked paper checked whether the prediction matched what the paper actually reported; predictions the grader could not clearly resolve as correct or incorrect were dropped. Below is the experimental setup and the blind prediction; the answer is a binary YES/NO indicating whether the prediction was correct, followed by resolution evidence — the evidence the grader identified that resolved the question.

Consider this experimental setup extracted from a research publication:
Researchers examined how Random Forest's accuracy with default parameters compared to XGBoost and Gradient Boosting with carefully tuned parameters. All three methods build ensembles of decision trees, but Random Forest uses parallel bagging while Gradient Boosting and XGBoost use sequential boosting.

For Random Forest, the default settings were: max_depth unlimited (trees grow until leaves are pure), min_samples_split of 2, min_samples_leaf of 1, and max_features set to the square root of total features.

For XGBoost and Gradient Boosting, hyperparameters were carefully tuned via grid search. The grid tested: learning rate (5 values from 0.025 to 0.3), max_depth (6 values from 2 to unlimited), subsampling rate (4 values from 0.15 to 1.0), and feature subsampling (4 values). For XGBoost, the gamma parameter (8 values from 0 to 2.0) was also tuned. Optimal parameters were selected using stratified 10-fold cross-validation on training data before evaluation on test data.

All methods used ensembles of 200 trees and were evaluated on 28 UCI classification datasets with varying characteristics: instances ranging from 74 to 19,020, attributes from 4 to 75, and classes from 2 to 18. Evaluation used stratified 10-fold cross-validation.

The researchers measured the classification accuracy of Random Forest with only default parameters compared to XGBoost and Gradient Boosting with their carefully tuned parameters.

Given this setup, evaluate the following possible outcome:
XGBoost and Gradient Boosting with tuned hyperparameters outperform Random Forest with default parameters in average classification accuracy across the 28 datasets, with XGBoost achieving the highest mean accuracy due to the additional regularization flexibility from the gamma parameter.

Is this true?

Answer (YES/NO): NO